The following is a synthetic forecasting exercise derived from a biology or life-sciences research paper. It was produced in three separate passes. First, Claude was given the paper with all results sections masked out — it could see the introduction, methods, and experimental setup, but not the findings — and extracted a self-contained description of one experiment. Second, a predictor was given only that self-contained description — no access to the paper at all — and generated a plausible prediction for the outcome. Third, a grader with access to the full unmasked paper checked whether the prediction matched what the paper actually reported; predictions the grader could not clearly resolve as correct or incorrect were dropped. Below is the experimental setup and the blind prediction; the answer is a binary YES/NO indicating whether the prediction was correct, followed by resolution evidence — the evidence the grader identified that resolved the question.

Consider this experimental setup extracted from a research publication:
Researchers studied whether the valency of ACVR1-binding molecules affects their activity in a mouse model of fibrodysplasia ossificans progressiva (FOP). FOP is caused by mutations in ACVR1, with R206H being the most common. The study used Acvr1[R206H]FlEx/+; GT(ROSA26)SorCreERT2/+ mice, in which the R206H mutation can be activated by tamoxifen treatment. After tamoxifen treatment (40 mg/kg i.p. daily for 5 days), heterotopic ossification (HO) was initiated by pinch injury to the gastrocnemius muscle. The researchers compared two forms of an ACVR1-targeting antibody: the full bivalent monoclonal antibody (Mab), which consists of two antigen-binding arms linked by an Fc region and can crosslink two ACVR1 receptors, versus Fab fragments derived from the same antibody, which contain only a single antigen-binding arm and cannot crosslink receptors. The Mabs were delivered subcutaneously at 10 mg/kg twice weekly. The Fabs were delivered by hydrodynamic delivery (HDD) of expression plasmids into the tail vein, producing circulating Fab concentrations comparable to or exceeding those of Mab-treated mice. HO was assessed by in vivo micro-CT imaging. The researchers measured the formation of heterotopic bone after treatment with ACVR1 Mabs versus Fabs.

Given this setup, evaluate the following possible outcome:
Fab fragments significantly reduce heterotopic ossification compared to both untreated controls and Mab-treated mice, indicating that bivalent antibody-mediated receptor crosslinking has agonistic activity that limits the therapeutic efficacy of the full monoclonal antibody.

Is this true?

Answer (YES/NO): NO